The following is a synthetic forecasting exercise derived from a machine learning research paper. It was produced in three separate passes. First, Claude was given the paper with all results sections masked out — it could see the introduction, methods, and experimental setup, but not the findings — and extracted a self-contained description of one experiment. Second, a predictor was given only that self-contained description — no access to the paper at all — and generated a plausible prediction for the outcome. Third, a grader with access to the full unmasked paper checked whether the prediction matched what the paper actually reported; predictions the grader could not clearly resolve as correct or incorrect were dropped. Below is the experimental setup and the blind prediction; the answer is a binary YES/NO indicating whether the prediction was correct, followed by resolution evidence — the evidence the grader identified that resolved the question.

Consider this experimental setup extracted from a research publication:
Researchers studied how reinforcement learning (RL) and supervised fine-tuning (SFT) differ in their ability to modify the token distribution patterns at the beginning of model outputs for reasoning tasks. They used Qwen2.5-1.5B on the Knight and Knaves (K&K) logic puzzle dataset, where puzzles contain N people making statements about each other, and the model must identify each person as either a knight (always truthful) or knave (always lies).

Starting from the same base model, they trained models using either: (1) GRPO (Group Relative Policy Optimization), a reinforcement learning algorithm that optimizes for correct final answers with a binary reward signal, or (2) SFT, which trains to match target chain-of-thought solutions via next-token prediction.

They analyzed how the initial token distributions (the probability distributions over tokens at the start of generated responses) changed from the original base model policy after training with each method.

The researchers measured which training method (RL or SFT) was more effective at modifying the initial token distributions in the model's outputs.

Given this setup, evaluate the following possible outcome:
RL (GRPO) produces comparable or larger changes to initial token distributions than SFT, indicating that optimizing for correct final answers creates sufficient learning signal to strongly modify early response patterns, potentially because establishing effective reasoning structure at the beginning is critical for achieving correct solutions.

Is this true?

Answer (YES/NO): NO